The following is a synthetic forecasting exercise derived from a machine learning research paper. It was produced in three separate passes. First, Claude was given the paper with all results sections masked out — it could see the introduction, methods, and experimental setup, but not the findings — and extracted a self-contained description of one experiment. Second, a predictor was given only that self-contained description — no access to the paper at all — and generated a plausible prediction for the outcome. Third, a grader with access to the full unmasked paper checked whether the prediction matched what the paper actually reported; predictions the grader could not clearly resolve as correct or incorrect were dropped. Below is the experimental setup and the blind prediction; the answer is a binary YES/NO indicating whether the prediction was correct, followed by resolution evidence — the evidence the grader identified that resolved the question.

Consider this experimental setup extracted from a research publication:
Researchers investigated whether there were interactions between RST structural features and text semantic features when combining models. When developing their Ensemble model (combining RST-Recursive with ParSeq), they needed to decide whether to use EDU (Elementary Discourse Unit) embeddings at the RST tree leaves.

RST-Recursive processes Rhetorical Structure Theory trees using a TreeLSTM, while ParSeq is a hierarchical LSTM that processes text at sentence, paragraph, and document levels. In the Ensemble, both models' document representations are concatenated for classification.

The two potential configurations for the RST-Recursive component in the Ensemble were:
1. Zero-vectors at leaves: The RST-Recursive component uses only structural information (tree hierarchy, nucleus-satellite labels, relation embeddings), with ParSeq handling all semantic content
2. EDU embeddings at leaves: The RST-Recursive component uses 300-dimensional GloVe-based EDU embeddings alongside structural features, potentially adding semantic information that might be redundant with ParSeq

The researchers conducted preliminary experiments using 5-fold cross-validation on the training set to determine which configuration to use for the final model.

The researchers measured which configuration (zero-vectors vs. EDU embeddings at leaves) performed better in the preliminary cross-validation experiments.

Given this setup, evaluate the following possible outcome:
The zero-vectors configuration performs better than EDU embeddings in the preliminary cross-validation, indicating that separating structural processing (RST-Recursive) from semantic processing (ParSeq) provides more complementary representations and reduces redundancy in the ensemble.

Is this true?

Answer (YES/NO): YES